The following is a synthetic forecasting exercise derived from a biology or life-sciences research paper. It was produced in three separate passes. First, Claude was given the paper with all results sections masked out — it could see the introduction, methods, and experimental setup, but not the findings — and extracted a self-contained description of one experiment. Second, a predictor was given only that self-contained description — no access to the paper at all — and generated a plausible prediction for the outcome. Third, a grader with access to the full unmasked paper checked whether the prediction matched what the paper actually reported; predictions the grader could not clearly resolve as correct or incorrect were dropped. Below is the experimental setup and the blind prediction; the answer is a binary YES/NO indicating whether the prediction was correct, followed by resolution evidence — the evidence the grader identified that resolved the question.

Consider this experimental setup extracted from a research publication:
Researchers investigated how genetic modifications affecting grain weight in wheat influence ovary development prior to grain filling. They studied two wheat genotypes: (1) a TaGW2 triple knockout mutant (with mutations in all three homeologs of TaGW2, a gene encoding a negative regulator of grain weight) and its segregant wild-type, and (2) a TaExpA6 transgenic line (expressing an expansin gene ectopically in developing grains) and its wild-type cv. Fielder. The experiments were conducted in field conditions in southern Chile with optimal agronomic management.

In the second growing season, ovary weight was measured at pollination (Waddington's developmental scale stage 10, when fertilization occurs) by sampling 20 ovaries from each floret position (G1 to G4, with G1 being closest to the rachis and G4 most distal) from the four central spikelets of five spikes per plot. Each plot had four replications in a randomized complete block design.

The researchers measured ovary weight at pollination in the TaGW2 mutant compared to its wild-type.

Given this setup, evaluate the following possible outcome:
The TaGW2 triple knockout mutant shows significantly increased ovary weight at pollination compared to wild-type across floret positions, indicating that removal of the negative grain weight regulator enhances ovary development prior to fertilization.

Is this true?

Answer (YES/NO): NO